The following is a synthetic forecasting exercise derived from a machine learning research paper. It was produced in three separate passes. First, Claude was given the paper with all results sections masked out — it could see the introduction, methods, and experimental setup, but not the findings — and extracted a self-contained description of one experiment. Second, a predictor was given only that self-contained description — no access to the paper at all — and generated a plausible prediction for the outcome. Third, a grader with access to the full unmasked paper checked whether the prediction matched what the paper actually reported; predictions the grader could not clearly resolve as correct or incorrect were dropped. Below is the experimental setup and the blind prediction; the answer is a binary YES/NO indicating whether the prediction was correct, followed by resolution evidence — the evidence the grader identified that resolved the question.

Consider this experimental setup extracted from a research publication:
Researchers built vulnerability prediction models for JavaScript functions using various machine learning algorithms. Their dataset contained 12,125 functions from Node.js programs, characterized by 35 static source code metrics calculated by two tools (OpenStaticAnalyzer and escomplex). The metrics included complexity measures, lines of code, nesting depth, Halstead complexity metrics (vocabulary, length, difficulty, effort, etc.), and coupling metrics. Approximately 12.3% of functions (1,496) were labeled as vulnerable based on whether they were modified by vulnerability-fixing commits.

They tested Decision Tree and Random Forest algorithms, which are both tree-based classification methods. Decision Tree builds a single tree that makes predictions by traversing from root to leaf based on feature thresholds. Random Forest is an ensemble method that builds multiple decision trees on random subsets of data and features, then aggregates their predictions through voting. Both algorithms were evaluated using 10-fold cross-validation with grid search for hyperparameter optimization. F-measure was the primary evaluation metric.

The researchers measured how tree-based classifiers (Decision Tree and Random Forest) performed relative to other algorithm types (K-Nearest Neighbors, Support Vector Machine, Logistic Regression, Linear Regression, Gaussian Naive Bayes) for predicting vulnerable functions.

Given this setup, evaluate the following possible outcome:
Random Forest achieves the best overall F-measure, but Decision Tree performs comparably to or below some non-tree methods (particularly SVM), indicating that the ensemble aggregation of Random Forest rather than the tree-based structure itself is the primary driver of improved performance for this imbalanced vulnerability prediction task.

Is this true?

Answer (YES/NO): NO